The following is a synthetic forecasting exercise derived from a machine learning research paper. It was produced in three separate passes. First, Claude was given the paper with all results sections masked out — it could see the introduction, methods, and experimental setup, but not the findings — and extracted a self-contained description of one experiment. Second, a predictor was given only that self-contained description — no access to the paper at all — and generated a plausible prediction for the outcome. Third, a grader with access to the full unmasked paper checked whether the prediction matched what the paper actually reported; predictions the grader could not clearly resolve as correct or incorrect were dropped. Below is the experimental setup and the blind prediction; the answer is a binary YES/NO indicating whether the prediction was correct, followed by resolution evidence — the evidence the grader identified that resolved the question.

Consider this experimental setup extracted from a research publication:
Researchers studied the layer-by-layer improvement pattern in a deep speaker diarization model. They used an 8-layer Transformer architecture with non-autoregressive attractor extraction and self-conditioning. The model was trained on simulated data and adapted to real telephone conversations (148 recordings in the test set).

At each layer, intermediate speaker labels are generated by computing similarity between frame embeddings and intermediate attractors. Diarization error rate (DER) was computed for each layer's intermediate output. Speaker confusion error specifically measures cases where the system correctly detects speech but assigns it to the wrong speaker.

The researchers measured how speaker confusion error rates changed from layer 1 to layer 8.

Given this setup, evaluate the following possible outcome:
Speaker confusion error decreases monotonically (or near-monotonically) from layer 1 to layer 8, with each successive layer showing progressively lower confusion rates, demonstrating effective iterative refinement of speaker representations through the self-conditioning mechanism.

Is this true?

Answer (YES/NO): YES